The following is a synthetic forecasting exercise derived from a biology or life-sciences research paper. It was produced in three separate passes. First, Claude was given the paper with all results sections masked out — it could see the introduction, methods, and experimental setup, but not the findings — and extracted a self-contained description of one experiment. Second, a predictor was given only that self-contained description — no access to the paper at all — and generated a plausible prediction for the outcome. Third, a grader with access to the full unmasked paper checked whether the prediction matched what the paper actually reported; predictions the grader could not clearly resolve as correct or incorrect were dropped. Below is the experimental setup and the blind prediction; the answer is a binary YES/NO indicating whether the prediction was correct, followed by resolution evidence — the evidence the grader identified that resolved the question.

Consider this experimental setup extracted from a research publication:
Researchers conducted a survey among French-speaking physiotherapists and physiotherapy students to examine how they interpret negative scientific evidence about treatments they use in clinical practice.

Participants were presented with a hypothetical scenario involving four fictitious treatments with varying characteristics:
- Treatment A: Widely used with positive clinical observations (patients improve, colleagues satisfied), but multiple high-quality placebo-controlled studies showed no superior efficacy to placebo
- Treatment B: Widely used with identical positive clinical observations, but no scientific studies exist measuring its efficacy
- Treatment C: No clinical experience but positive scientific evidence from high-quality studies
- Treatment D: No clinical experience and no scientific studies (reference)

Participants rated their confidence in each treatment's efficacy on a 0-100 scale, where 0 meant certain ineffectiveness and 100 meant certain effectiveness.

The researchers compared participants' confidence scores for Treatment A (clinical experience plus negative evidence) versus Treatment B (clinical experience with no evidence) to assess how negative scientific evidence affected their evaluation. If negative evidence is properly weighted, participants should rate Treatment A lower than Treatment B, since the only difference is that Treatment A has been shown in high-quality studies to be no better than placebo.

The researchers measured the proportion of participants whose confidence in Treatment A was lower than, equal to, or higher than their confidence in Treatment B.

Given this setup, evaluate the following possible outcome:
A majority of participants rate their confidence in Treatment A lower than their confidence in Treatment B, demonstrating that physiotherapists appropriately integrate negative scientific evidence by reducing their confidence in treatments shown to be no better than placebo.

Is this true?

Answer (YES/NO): NO